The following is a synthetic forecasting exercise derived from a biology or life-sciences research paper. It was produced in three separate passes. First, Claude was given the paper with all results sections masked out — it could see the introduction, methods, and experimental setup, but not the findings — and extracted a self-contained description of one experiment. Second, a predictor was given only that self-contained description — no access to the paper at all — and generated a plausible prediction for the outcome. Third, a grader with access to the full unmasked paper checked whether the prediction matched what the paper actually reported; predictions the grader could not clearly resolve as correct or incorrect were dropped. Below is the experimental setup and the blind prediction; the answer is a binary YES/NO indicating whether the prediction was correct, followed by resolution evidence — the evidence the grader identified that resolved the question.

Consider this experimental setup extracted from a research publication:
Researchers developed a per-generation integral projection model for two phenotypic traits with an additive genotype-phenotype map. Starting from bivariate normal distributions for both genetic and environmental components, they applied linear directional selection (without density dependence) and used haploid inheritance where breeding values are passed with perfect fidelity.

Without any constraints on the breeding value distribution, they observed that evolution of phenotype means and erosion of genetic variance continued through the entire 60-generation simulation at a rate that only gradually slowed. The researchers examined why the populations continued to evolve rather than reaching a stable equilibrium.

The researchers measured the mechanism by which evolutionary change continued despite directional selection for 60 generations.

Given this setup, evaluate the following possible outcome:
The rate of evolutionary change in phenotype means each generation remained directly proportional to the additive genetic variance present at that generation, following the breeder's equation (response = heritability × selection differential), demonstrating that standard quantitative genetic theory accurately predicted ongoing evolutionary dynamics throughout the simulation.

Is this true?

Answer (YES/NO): NO